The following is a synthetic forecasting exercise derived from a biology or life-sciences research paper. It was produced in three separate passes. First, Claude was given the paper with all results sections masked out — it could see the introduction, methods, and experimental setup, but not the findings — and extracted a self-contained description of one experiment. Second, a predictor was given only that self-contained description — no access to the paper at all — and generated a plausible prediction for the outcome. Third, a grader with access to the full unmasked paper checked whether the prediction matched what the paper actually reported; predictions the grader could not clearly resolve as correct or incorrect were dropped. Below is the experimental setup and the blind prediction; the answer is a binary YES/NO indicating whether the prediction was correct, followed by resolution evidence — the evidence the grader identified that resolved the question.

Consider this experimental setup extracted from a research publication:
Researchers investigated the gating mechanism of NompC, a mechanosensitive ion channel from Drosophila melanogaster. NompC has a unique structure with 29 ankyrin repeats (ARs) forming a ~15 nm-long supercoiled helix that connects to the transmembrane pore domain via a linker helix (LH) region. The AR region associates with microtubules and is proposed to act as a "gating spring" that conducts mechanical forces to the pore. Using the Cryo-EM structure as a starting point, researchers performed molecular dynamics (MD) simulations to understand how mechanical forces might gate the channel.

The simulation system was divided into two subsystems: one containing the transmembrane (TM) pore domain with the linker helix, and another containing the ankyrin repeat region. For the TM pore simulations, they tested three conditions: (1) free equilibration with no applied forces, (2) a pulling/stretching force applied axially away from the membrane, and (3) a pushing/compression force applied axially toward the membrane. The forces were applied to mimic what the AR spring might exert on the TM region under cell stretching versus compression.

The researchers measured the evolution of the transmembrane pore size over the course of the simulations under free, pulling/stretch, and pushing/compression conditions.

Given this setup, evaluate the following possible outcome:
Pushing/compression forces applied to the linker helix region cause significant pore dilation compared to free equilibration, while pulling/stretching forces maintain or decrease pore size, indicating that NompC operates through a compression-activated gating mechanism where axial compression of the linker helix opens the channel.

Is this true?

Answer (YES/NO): YES